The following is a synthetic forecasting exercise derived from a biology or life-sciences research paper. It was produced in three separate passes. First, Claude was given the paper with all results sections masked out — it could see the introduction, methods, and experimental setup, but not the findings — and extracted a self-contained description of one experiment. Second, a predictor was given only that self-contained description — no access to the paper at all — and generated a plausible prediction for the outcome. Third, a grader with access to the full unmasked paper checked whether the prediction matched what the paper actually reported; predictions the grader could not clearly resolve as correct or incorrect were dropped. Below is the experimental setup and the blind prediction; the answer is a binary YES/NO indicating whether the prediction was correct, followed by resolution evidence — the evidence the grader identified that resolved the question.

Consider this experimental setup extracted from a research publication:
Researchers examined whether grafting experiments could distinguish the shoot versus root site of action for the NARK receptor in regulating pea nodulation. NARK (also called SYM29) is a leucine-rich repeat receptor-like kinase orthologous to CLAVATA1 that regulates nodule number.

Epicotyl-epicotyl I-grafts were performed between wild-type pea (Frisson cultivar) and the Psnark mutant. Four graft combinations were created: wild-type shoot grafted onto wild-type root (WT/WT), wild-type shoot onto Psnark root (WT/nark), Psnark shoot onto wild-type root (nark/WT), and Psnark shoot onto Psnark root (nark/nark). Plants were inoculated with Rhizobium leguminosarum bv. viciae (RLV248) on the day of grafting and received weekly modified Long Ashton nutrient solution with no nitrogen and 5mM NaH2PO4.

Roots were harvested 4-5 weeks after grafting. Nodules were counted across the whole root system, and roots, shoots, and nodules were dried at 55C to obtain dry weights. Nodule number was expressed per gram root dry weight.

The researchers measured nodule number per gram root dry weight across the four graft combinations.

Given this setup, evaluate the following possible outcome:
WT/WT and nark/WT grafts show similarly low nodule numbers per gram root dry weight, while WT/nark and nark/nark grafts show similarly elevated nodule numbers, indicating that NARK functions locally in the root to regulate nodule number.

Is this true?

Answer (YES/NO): NO